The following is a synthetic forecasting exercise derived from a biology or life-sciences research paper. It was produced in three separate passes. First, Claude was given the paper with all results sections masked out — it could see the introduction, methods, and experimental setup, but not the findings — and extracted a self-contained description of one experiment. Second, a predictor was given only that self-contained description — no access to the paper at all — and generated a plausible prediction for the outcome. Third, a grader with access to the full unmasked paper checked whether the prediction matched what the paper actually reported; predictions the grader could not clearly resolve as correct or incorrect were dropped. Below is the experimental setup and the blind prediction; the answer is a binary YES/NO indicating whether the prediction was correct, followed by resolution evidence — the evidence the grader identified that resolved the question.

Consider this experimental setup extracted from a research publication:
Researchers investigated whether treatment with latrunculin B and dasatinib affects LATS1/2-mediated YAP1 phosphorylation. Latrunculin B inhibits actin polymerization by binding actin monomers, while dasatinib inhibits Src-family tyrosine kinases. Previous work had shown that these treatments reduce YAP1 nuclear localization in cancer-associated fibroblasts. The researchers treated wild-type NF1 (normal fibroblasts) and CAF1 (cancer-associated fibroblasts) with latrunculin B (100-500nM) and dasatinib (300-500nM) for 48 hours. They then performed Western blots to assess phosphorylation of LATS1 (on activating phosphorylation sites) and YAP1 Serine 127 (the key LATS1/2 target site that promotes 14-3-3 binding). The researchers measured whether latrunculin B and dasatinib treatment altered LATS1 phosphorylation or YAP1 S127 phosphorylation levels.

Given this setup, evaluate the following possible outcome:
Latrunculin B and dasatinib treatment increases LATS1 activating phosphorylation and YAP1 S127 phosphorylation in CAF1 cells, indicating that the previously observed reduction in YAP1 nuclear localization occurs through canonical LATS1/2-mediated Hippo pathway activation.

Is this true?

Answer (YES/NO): NO